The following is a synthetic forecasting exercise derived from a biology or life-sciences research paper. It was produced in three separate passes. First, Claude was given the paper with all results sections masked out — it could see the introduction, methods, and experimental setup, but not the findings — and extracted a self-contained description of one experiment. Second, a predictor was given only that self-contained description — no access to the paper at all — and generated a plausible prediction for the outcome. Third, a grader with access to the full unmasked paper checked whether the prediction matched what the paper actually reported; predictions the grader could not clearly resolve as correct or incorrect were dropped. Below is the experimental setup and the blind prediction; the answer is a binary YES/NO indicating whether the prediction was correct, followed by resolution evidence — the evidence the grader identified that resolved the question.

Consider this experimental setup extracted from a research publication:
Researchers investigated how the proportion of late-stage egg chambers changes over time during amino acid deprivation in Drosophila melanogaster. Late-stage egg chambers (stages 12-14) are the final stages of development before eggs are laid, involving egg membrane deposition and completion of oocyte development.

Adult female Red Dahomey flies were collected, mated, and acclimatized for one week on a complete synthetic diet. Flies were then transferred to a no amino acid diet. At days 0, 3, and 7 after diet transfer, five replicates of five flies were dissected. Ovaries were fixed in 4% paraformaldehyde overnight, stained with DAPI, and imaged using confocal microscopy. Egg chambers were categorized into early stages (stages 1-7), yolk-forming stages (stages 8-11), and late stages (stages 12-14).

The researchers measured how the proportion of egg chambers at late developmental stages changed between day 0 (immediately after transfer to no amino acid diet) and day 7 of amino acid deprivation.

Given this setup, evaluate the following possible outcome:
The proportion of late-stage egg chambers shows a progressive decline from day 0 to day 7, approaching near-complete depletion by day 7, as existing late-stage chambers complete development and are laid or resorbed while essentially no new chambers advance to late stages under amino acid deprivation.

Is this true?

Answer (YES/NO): NO